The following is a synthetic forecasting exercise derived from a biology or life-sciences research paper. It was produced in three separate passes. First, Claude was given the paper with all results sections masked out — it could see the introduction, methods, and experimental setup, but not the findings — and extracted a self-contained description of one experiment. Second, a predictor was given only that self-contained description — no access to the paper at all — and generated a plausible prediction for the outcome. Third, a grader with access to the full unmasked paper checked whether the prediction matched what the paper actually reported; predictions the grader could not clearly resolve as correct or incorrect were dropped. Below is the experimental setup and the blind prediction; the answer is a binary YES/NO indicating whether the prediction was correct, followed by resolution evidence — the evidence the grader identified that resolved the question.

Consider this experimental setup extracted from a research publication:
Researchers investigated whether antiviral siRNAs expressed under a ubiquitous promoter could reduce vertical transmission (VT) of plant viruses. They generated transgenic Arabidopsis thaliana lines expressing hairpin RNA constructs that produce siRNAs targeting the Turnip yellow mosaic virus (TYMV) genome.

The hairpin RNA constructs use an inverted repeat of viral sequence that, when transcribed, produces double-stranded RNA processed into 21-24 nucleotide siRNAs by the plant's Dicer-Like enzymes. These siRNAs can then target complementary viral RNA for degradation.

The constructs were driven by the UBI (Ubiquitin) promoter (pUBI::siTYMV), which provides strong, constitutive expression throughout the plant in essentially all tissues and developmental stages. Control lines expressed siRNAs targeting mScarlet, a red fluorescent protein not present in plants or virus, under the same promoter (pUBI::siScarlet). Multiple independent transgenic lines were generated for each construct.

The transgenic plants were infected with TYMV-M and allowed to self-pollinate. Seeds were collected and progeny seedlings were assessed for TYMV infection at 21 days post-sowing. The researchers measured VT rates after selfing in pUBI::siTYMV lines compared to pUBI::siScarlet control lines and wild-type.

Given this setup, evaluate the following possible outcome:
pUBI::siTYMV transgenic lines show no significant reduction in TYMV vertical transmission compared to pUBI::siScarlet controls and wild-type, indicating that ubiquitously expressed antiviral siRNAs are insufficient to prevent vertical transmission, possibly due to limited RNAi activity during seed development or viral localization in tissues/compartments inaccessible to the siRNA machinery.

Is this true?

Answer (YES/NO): NO